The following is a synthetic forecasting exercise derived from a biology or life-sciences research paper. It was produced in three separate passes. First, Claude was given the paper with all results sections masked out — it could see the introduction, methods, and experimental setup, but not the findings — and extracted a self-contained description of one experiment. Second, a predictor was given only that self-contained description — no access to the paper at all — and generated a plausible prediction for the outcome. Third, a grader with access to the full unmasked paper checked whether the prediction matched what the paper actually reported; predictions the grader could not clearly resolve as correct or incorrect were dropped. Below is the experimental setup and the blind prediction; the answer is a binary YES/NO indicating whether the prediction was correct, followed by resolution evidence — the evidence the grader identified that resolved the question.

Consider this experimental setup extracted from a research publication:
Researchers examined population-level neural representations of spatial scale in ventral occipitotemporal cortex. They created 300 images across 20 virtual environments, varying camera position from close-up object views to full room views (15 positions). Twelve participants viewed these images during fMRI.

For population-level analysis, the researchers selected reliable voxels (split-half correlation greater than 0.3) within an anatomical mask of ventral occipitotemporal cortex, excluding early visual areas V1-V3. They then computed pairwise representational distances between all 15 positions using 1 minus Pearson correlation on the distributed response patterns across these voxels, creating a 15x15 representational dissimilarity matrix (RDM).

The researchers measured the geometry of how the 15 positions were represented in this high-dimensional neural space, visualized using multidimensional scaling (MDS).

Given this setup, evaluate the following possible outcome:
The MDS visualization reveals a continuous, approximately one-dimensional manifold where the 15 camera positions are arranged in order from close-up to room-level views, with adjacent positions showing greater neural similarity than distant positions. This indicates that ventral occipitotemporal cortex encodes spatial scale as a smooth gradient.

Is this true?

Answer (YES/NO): YES